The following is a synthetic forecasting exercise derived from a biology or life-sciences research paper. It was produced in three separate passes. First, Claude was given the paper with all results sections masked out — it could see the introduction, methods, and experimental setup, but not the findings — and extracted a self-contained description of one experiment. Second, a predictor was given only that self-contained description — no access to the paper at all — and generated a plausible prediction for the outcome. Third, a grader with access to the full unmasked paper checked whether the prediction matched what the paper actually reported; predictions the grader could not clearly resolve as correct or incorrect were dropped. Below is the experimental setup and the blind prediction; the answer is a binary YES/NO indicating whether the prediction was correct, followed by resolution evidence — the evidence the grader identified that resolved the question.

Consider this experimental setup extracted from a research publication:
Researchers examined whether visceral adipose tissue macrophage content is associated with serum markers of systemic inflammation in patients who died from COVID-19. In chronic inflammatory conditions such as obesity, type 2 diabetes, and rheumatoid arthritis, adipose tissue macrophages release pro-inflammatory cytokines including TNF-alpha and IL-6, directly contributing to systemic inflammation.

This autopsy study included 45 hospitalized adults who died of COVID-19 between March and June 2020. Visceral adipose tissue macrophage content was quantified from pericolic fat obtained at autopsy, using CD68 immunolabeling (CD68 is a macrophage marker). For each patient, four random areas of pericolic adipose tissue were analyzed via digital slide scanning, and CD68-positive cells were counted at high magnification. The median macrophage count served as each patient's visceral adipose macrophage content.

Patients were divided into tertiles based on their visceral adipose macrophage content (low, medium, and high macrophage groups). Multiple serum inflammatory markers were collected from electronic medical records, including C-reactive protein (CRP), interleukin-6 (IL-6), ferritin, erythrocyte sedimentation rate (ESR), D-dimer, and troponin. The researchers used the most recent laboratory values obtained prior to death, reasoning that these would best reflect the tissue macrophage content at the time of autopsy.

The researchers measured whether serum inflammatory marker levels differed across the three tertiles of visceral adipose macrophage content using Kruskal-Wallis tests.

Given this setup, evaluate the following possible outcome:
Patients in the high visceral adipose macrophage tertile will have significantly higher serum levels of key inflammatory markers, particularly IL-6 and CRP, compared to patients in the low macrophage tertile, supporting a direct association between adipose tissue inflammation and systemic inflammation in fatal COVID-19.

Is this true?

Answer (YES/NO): NO